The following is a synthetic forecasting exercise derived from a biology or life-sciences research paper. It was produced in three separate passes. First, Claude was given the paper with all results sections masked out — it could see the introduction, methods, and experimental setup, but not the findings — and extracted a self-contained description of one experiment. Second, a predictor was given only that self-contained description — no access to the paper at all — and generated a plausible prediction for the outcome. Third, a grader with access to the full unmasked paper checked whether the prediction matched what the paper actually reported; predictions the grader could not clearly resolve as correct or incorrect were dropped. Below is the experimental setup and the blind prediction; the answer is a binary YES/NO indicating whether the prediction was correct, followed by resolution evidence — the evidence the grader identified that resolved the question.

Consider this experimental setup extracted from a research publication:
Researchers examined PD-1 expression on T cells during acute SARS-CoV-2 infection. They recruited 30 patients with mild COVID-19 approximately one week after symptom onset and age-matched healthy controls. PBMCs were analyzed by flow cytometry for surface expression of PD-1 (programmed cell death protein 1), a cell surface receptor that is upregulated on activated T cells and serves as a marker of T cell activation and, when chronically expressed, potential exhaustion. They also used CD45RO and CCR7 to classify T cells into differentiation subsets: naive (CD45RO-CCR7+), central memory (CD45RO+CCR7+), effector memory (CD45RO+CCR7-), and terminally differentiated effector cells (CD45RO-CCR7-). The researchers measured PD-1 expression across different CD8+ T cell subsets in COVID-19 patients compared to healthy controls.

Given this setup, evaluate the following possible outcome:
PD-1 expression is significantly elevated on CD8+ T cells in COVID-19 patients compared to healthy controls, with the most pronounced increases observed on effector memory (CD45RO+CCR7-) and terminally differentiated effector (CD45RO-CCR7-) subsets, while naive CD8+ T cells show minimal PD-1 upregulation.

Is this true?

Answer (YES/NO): NO